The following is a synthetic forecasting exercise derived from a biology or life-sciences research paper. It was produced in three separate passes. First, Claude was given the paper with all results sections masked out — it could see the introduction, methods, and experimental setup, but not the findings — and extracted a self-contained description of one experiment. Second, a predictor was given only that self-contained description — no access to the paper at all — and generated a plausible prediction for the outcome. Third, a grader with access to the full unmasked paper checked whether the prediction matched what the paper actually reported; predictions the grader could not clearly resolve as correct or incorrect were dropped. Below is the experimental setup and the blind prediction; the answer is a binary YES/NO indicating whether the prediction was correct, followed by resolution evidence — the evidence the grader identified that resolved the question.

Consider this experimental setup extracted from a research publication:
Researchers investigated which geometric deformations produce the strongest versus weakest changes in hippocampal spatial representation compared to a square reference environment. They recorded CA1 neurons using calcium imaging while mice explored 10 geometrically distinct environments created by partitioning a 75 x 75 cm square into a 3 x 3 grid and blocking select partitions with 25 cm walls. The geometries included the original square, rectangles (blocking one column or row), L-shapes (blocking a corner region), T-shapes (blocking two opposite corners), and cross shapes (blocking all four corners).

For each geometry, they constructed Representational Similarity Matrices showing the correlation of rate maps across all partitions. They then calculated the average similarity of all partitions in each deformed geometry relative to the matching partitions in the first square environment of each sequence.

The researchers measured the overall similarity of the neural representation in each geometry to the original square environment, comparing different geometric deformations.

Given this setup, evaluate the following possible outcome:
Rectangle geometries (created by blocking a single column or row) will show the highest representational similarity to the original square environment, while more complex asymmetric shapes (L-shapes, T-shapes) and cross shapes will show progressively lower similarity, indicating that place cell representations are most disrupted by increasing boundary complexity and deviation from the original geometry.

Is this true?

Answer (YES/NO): YES